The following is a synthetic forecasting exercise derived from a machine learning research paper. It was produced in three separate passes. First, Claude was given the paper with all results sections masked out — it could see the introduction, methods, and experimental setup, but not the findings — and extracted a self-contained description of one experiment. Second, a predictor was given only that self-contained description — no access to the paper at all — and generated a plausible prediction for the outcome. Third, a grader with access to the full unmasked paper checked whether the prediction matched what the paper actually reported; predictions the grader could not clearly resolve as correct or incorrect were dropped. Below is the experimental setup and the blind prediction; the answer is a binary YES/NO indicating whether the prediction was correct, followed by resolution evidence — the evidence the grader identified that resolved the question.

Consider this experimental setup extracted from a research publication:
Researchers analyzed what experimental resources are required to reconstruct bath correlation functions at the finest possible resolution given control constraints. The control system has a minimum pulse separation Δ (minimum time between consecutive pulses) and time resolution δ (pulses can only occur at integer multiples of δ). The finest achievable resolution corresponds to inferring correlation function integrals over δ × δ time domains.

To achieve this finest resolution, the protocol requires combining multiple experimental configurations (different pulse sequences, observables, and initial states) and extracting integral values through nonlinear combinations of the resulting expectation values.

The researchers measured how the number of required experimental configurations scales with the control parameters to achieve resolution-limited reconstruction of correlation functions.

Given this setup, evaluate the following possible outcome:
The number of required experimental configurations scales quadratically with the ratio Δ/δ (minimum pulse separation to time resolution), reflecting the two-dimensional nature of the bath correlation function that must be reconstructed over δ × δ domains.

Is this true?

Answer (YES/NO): NO